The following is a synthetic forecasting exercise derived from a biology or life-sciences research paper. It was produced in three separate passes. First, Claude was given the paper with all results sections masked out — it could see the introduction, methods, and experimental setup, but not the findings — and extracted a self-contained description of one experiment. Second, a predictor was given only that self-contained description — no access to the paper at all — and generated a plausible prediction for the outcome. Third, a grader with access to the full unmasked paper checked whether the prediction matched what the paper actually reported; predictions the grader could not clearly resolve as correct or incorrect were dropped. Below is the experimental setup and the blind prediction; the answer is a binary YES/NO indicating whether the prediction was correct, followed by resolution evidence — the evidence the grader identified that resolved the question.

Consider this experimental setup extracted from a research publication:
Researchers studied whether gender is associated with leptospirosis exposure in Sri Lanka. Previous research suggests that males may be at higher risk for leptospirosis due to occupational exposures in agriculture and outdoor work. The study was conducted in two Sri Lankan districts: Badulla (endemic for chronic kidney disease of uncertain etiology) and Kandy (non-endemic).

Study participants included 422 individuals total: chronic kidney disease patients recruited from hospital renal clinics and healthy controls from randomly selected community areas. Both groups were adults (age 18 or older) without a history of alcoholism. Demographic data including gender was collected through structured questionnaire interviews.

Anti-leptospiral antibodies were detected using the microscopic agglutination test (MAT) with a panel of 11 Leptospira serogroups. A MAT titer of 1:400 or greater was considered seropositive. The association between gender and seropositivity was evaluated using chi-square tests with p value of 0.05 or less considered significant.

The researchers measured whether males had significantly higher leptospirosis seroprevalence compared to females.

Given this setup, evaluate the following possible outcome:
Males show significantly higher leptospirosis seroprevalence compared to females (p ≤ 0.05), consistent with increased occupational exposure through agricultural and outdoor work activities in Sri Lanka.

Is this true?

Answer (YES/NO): NO